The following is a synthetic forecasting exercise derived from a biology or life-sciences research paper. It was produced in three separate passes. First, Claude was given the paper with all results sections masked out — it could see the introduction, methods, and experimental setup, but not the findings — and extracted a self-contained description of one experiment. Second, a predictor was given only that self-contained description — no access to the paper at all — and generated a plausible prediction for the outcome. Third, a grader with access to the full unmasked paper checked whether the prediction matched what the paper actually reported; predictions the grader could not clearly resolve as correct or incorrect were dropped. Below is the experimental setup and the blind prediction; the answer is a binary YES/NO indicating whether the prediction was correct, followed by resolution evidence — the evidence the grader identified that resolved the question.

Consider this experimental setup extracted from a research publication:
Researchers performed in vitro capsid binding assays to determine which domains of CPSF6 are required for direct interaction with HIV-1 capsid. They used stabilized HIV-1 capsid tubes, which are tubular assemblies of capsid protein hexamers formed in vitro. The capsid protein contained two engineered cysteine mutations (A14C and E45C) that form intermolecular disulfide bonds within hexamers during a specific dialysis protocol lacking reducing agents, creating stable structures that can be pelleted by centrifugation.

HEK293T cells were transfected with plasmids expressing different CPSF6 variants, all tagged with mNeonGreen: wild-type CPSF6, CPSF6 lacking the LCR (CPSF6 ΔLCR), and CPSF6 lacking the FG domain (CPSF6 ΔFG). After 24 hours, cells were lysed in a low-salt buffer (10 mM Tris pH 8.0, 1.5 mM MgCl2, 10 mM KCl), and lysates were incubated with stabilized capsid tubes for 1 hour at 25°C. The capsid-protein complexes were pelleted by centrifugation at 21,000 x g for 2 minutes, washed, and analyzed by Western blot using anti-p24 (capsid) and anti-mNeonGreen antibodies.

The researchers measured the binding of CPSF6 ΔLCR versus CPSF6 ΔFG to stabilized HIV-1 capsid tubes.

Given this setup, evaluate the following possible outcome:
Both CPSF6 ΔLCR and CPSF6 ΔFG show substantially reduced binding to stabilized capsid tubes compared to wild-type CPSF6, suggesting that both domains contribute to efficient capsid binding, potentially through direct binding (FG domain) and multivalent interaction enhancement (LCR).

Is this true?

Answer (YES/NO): NO